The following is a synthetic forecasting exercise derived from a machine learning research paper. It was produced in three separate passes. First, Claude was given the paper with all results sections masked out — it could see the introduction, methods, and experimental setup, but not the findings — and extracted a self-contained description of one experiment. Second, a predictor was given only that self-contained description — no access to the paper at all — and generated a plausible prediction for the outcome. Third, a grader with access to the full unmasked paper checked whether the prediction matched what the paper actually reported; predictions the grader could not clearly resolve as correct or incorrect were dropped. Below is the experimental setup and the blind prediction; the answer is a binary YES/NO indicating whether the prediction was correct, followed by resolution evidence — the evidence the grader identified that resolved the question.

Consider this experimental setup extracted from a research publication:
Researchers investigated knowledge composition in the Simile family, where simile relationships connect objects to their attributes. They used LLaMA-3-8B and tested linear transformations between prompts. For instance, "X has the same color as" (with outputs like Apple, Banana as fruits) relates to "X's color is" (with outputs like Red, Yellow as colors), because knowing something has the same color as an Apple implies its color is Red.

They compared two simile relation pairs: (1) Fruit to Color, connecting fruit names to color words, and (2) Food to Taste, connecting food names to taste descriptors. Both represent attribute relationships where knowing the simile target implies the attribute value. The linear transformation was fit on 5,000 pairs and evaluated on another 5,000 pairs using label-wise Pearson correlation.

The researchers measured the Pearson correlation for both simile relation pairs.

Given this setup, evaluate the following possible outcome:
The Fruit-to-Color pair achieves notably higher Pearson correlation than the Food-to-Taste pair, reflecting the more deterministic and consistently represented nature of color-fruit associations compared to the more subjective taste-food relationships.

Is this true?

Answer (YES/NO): NO